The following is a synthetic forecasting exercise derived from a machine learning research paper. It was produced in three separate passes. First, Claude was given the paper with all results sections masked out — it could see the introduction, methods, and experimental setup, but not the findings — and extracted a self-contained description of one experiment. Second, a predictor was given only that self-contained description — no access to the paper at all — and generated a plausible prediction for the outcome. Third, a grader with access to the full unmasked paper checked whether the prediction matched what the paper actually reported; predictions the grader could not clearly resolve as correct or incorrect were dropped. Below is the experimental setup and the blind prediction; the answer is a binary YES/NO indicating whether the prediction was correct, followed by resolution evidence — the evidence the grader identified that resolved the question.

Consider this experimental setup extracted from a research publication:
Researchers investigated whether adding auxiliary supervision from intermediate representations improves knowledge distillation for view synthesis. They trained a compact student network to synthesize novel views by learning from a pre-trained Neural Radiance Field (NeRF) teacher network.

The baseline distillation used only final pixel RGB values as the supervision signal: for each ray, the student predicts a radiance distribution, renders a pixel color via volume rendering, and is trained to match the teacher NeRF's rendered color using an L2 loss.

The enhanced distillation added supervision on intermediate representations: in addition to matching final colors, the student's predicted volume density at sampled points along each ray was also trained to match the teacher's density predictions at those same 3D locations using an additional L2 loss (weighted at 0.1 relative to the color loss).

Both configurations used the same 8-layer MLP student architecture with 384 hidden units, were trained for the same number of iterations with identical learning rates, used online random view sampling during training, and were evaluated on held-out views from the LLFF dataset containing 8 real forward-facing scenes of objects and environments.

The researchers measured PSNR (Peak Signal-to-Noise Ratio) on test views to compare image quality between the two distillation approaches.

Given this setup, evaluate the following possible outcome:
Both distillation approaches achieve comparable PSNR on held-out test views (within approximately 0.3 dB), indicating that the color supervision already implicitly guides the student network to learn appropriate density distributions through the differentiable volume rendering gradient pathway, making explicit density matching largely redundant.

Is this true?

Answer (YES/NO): YES